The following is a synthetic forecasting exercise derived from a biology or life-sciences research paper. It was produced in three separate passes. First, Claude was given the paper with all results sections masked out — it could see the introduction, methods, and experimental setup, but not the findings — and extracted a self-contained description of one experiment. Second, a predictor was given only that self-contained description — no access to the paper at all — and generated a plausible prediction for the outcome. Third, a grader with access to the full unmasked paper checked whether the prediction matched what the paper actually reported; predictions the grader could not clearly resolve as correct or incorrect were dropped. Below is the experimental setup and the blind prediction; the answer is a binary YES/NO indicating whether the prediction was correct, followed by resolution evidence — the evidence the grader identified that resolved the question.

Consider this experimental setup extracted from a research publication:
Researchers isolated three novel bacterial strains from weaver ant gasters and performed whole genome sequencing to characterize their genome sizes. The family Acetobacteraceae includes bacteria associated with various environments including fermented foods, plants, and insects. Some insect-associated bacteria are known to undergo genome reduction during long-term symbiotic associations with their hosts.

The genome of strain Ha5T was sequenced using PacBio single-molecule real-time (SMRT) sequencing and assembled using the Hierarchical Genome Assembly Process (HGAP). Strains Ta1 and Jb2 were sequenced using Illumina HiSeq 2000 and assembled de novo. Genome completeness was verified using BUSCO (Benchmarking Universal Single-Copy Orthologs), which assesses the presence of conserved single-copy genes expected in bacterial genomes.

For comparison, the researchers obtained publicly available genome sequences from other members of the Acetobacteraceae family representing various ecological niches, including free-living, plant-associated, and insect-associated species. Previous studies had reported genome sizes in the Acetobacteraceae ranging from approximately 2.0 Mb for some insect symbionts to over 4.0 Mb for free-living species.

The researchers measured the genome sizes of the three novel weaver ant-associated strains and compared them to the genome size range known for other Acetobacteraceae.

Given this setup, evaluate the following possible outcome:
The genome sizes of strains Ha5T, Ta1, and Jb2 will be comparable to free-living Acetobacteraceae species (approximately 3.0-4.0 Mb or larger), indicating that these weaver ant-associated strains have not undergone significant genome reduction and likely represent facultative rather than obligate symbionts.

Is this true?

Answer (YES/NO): NO